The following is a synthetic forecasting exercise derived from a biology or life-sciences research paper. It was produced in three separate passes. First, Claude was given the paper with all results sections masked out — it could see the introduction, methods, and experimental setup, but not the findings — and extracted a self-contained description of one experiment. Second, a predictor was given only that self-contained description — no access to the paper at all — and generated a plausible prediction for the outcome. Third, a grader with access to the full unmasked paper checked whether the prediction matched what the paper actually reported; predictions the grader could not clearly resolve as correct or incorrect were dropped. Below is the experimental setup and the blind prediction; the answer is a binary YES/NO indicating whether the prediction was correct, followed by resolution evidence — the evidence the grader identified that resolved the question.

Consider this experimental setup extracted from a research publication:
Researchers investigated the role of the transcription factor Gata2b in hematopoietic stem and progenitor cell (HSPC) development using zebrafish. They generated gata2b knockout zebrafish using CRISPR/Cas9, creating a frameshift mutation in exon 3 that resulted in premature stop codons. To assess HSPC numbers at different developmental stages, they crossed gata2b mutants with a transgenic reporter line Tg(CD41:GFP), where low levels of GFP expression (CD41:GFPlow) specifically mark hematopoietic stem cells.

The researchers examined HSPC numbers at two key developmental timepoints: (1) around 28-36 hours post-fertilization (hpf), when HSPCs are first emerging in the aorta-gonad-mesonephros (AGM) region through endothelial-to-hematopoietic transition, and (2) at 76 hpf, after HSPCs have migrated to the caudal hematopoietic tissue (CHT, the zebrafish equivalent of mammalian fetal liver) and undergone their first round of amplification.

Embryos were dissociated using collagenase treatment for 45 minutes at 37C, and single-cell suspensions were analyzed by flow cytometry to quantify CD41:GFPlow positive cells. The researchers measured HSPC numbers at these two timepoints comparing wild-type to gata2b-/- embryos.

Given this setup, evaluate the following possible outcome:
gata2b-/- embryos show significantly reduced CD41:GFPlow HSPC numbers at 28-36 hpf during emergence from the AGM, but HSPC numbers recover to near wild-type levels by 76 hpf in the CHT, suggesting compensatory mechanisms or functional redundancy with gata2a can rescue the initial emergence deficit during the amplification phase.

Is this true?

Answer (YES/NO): NO